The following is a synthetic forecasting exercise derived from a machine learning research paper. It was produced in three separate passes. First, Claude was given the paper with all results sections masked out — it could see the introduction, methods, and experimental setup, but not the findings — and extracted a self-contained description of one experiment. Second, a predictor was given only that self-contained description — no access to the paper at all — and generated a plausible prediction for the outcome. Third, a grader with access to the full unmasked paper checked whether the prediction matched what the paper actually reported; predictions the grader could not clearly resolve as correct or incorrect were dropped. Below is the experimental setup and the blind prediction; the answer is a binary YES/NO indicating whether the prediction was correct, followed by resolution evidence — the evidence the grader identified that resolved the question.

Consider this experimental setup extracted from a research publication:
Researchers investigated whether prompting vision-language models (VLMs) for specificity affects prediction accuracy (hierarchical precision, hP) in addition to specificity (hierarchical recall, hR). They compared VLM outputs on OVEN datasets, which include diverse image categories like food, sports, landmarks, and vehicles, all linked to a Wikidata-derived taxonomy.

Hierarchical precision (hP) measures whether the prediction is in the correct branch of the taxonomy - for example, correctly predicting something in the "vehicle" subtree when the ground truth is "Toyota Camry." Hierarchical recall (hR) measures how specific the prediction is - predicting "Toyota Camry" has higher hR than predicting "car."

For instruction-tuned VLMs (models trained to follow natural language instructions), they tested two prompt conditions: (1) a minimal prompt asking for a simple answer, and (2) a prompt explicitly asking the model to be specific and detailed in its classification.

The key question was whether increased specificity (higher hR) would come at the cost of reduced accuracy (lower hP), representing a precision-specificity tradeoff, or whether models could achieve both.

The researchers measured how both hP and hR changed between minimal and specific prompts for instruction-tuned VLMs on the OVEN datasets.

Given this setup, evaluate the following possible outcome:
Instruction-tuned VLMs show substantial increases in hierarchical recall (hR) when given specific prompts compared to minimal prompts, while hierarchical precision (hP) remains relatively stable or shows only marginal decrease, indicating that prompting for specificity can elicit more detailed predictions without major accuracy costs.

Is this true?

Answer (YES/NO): NO